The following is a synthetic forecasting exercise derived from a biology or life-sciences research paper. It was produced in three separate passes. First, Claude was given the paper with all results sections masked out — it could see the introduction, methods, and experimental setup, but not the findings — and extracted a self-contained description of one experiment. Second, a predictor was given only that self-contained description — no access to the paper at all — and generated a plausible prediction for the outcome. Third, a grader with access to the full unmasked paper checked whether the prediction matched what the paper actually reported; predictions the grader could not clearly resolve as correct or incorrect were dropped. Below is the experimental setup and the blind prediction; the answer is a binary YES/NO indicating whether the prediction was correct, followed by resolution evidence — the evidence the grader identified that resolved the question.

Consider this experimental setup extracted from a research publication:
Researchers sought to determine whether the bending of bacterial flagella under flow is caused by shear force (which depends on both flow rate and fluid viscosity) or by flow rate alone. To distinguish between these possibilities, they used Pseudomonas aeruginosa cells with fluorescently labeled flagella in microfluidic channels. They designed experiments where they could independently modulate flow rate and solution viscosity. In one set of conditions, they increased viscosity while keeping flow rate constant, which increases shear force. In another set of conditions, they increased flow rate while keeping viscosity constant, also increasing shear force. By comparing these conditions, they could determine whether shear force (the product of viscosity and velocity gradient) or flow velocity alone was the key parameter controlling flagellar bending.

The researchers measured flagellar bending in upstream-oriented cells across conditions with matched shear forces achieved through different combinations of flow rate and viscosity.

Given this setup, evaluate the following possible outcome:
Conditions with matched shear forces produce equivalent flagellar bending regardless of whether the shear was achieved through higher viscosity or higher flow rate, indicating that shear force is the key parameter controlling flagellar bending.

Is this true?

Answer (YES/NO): YES